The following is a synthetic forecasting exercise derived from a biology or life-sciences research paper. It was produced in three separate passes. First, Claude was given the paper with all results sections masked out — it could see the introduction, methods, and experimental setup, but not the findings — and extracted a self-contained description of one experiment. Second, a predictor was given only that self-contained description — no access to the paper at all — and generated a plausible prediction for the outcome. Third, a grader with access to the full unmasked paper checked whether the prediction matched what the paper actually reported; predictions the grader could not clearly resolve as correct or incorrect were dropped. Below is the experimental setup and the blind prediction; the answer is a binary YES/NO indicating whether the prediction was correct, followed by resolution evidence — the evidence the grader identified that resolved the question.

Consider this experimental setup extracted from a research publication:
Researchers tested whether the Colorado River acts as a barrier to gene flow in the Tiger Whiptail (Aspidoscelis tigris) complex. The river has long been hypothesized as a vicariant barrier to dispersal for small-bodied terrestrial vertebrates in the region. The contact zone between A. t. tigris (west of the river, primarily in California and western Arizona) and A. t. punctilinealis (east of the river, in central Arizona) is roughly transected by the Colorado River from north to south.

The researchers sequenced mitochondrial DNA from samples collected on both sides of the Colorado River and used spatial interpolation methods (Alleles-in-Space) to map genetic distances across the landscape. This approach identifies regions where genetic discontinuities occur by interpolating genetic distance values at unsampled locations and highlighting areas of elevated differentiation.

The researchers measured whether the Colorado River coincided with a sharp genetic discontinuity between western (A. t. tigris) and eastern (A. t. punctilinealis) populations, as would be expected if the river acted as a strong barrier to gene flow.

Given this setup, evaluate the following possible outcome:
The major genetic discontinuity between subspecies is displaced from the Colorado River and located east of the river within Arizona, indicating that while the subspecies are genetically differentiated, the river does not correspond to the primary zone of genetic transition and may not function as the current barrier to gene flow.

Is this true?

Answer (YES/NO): NO